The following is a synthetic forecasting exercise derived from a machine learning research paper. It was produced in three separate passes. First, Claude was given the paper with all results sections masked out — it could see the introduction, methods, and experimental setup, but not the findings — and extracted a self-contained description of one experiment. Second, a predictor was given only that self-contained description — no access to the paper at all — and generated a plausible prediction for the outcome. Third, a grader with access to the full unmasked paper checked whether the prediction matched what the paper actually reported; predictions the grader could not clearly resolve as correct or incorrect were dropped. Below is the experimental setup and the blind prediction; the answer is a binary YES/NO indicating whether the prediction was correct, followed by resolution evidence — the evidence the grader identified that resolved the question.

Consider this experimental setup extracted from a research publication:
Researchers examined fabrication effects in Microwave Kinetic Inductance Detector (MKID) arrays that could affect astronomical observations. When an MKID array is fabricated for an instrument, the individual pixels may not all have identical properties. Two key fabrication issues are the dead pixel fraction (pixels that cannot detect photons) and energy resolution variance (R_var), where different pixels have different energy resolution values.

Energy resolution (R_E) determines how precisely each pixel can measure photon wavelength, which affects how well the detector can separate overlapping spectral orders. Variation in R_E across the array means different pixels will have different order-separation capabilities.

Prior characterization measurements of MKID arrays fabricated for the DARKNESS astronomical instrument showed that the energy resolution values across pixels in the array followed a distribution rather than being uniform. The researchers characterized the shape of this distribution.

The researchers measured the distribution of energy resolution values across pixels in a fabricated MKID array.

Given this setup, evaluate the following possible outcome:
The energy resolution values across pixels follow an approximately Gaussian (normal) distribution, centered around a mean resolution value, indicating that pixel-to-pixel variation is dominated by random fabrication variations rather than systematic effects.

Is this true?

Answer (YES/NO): YES